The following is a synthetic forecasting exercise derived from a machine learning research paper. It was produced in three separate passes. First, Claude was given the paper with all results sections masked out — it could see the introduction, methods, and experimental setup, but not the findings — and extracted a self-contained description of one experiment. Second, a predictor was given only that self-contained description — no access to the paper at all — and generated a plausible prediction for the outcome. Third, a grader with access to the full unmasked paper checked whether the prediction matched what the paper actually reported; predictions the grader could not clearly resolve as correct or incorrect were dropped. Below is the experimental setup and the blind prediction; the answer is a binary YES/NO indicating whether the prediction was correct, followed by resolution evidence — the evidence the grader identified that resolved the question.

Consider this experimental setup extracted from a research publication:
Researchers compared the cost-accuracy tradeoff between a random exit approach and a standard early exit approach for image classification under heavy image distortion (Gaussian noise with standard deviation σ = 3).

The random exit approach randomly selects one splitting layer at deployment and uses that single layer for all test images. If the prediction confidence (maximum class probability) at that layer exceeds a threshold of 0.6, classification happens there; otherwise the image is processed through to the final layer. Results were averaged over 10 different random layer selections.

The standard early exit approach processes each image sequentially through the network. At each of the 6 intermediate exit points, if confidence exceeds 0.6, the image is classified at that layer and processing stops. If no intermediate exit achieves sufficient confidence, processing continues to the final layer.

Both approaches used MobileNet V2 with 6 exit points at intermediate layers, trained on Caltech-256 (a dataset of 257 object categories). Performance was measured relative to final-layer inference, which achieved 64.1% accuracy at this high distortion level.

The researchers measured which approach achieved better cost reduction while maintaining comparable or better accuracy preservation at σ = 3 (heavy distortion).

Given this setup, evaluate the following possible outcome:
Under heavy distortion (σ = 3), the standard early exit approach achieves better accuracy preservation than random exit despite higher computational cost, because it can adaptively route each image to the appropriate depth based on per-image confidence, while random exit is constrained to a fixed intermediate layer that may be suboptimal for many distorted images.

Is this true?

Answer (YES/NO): NO